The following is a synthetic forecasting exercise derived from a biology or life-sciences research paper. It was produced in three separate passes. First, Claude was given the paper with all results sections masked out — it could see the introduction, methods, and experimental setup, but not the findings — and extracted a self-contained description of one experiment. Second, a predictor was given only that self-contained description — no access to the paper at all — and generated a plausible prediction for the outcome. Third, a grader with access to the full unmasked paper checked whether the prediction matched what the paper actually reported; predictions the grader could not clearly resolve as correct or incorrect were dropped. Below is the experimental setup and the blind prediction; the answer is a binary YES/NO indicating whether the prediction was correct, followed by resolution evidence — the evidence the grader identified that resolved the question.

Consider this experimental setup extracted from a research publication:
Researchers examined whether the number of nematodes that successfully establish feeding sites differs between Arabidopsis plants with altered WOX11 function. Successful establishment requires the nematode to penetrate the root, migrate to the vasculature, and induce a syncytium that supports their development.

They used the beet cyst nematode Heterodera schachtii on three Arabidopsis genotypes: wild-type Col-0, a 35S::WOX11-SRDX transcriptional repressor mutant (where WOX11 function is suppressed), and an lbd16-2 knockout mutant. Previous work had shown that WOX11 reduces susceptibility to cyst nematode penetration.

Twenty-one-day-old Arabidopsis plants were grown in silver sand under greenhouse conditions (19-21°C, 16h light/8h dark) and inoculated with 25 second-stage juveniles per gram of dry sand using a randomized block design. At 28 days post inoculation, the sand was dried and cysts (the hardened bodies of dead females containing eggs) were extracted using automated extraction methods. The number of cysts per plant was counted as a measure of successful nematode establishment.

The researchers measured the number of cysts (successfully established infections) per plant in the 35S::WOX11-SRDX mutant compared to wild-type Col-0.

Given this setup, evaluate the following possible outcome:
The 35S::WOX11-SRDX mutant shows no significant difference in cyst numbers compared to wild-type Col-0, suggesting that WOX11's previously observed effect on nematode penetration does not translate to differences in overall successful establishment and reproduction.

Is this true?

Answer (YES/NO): YES